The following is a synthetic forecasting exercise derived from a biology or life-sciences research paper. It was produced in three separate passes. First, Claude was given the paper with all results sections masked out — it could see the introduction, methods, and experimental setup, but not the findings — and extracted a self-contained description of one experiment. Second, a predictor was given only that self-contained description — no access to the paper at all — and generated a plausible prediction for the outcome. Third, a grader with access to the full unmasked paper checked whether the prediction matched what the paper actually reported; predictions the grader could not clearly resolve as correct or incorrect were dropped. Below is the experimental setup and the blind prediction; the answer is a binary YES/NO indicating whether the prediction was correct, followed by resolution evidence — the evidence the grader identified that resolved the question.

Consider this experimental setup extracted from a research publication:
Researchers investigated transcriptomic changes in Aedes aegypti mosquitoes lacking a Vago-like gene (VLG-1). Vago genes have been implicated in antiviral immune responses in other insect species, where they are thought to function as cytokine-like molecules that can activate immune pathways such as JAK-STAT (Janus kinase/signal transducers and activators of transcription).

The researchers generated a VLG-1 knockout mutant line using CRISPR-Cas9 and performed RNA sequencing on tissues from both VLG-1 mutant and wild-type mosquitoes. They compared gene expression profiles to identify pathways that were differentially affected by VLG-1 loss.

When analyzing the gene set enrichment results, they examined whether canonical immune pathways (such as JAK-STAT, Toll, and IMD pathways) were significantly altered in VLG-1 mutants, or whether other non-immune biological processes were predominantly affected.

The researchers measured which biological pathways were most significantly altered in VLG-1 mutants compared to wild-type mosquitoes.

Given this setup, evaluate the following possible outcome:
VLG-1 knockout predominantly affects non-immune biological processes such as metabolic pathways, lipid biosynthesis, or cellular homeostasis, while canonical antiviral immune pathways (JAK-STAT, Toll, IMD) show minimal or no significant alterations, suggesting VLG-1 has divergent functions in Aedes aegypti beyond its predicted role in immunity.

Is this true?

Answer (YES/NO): YES